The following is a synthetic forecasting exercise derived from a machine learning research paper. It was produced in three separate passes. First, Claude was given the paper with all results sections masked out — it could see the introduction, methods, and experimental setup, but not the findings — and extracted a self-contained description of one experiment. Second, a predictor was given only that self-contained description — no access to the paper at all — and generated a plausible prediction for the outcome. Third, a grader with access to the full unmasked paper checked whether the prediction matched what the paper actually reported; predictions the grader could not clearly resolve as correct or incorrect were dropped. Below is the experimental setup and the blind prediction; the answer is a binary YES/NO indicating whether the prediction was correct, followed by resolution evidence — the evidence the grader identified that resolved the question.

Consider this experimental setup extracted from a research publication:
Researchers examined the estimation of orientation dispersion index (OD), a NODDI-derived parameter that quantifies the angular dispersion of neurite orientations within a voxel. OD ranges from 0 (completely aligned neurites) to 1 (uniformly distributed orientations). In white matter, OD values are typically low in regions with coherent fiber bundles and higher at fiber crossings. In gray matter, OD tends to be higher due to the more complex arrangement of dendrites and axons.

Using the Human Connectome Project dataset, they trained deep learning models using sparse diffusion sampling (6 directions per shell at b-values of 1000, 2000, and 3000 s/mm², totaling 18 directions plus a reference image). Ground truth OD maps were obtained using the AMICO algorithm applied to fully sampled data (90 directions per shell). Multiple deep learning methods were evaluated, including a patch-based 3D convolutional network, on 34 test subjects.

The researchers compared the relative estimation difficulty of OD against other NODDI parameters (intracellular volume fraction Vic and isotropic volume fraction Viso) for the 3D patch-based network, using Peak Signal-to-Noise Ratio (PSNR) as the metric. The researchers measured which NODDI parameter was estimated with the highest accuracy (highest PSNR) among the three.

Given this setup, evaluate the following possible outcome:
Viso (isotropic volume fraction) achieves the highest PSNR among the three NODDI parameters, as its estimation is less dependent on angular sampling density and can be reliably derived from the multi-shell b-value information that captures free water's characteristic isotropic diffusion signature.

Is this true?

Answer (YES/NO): YES